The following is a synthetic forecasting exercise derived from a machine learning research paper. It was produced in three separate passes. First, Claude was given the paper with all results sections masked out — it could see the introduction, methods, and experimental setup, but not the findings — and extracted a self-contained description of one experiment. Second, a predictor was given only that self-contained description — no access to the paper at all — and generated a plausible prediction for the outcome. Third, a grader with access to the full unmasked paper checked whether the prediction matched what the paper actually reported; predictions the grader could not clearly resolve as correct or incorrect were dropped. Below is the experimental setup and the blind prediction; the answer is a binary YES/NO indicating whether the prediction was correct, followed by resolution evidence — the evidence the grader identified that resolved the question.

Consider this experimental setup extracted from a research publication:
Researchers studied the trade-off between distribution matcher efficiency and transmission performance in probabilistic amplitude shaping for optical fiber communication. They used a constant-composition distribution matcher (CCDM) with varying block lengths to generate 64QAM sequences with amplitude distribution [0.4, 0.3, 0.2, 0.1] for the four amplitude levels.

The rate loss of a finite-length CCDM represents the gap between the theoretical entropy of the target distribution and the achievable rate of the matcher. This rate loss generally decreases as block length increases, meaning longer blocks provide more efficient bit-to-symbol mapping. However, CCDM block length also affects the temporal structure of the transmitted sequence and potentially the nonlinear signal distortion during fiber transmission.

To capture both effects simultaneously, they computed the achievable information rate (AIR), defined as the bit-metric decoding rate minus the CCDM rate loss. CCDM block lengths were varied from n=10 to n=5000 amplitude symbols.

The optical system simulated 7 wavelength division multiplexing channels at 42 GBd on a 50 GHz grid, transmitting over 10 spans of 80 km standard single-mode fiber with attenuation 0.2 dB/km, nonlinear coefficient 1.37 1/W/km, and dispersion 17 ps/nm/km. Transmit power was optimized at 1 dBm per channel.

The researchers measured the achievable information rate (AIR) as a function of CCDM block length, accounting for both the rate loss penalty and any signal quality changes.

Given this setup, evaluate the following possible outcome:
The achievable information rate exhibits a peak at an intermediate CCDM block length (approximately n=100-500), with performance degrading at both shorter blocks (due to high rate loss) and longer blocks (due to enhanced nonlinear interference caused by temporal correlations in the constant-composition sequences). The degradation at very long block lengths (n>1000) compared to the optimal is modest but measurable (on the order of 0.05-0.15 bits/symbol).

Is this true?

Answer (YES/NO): NO